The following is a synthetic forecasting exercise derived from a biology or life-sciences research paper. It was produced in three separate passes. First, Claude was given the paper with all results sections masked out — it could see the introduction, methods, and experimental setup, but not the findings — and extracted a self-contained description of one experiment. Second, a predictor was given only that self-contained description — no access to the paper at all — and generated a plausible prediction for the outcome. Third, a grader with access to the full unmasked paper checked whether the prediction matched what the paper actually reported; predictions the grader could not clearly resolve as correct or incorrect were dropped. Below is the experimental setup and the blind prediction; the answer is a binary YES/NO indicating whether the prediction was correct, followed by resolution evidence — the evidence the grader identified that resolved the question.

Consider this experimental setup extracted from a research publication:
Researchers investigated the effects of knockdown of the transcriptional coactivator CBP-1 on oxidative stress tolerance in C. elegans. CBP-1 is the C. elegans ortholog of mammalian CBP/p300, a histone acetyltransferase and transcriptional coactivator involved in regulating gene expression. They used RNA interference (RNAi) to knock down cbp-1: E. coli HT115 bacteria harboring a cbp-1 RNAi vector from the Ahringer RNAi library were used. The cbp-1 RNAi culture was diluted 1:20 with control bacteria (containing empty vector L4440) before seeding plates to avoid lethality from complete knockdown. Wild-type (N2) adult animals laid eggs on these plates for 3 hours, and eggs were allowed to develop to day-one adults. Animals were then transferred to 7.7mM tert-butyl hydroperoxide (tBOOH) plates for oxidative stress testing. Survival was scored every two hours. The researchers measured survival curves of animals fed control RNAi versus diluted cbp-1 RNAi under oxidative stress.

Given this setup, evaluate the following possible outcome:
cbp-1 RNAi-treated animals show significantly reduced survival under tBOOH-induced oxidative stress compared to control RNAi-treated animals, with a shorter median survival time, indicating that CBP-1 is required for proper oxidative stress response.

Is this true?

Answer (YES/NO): YES